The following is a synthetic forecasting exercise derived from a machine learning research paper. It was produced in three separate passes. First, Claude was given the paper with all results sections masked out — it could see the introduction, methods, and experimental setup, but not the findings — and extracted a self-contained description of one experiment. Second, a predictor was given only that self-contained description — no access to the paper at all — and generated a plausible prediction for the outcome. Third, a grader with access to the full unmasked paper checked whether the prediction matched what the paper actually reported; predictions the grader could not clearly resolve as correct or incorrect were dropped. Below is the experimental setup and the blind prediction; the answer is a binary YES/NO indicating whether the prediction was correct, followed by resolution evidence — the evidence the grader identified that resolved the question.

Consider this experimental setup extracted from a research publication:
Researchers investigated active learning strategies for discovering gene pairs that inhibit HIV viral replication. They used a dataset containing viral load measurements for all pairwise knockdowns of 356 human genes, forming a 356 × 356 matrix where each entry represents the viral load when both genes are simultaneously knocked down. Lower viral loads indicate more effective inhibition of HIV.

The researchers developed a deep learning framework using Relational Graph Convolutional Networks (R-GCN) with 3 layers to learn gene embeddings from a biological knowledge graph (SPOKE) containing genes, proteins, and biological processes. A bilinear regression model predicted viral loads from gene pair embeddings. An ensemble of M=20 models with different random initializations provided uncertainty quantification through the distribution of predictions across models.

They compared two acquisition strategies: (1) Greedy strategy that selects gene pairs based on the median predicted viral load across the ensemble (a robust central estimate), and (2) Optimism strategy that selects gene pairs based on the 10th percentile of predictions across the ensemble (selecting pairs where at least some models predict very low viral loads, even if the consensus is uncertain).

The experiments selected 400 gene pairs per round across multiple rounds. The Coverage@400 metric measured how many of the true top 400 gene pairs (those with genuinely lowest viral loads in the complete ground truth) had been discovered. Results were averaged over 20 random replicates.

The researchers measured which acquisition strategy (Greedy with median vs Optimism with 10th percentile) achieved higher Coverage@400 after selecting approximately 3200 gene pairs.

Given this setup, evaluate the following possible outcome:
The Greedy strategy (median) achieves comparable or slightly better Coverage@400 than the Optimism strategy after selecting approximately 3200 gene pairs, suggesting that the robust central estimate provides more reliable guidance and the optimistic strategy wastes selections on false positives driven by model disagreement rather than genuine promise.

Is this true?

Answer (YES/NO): NO